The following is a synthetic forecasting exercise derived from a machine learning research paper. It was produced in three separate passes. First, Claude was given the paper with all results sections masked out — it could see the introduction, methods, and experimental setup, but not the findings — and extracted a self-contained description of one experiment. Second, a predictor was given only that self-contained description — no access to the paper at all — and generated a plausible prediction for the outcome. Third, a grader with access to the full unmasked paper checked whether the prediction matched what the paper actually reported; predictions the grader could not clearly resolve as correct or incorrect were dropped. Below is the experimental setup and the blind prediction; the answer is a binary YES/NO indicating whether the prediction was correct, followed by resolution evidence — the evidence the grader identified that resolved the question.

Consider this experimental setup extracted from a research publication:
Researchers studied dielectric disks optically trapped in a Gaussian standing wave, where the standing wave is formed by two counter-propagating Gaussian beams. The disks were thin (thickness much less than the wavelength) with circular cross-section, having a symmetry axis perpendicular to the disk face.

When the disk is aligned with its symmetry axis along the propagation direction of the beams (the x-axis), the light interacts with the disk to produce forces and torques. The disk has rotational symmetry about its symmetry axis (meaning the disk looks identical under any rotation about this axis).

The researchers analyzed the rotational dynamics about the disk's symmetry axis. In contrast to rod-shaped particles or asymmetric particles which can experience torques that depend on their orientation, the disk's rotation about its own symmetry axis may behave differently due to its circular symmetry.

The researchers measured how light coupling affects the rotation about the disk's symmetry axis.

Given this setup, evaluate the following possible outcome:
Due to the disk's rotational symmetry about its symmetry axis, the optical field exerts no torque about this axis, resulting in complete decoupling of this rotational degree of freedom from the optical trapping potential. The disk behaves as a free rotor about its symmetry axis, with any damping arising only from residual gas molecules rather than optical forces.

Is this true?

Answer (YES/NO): YES